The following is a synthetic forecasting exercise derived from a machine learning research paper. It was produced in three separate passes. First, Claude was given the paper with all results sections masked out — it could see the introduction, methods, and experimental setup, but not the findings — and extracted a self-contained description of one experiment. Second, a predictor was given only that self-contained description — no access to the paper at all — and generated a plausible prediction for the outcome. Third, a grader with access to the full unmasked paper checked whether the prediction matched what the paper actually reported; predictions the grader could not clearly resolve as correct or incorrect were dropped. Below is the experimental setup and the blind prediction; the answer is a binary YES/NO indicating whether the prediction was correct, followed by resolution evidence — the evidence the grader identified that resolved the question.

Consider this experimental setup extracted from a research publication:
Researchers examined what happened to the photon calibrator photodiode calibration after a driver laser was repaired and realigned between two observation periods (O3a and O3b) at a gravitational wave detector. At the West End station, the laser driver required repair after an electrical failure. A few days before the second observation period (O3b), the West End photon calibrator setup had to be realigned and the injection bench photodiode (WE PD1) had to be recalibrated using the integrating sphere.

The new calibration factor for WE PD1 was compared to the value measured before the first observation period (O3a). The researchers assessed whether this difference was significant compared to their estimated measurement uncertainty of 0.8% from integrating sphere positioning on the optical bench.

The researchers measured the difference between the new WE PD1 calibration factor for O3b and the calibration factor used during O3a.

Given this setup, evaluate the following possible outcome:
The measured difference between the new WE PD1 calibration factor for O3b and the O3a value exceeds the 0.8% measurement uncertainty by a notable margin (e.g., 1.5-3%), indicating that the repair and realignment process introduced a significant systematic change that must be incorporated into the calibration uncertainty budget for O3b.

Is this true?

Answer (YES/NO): NO